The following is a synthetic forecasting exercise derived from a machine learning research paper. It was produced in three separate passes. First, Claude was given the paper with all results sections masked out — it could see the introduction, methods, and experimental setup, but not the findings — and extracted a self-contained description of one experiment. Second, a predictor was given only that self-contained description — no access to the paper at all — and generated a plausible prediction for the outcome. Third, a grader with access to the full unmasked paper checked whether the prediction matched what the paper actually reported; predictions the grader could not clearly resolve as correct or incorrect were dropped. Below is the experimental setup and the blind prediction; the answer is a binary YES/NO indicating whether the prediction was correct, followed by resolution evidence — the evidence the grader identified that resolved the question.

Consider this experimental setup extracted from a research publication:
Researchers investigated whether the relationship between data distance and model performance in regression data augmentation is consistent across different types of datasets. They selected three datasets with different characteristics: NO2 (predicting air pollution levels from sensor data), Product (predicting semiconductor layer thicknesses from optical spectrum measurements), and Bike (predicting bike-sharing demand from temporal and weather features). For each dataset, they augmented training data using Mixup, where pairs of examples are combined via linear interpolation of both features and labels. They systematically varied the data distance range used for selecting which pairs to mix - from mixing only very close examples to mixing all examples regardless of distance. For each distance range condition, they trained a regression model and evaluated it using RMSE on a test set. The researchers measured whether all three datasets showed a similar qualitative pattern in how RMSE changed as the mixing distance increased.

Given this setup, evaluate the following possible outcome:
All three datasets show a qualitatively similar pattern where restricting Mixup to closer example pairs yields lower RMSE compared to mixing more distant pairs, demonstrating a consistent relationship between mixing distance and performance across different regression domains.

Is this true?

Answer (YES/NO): NO